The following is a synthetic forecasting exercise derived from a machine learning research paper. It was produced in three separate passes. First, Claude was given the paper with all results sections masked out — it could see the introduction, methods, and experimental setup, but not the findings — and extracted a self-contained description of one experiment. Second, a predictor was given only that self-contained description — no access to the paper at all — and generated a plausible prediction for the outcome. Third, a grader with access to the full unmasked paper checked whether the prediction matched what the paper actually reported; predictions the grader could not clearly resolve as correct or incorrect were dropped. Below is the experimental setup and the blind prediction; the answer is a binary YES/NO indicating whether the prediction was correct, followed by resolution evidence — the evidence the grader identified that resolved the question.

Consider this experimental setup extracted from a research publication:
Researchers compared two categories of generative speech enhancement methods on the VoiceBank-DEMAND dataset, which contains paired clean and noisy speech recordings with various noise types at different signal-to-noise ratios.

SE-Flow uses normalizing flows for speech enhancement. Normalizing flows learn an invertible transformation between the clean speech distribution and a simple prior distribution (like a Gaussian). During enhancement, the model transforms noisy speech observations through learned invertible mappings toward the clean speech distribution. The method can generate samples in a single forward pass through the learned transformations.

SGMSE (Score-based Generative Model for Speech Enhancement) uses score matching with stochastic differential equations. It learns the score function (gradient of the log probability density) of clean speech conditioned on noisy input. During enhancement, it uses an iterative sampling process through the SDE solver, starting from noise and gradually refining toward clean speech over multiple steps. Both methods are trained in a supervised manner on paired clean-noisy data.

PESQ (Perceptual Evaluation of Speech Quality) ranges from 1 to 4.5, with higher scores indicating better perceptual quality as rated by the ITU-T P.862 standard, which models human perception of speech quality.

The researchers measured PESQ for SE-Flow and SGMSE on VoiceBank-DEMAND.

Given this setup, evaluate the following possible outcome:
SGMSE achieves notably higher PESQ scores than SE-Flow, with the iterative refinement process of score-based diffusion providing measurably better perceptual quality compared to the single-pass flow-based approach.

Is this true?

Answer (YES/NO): NO